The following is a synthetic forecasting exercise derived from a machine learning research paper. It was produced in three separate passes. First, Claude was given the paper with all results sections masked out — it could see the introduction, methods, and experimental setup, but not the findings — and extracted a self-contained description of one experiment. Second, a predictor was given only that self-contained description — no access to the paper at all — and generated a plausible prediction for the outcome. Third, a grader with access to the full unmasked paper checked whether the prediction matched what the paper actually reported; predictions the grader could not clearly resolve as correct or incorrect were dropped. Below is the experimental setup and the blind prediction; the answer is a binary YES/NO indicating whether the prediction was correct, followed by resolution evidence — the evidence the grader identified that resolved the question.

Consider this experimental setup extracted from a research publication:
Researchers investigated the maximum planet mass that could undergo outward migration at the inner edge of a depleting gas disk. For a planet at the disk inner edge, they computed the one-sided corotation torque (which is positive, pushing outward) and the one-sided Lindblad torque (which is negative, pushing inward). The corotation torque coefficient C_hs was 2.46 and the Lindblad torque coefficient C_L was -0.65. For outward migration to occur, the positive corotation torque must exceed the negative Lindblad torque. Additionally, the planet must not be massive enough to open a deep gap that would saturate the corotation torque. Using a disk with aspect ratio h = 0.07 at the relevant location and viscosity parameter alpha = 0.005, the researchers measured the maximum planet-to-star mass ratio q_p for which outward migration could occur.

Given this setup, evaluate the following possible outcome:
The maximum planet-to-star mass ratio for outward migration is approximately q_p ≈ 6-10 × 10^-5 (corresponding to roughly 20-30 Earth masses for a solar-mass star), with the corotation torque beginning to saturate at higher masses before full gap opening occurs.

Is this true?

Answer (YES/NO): NO